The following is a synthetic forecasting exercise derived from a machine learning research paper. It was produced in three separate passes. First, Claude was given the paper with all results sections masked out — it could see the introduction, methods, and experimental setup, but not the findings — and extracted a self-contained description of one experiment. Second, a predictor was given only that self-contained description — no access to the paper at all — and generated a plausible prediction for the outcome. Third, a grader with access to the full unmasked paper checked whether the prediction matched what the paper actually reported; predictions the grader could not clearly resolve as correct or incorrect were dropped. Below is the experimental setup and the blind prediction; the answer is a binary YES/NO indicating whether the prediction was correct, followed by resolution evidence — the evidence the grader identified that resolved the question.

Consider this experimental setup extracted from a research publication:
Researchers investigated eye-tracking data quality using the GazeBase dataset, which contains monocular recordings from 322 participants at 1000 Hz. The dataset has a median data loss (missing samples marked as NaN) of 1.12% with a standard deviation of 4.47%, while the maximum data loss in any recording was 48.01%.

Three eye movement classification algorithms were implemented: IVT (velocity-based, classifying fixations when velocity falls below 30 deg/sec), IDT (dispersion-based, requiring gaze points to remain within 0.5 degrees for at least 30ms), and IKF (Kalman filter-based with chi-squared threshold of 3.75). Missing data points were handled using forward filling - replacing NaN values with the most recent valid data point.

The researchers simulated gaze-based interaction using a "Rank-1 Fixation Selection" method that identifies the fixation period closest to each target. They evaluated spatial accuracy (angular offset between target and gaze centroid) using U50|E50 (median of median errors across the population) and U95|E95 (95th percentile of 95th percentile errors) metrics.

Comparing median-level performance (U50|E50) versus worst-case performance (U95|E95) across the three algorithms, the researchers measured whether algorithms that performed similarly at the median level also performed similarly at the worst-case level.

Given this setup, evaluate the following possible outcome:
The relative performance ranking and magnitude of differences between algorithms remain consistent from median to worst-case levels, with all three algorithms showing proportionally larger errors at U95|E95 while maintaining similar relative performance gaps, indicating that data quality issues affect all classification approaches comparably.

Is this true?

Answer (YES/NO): NO